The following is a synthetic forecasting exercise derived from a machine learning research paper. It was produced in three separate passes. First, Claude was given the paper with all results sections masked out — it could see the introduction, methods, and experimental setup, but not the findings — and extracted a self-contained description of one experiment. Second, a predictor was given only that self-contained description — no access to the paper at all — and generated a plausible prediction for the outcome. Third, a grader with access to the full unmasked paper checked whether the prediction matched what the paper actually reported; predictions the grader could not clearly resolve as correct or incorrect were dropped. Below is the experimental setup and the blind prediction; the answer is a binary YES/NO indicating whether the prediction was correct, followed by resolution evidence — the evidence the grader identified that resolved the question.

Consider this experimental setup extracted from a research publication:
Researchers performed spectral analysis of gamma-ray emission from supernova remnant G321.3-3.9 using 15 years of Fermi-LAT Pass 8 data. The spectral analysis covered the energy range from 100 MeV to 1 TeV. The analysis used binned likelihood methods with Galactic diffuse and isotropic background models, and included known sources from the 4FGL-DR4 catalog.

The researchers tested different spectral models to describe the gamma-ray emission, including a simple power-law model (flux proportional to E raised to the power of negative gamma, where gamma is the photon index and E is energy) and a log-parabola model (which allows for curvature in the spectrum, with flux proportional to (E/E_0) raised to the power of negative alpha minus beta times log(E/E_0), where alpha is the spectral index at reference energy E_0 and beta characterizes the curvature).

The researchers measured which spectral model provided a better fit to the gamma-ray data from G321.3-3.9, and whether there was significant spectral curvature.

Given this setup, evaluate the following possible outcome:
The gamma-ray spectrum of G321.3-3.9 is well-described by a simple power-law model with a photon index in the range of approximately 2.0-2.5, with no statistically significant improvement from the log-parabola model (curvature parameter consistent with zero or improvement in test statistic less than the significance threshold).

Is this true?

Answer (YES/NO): NO